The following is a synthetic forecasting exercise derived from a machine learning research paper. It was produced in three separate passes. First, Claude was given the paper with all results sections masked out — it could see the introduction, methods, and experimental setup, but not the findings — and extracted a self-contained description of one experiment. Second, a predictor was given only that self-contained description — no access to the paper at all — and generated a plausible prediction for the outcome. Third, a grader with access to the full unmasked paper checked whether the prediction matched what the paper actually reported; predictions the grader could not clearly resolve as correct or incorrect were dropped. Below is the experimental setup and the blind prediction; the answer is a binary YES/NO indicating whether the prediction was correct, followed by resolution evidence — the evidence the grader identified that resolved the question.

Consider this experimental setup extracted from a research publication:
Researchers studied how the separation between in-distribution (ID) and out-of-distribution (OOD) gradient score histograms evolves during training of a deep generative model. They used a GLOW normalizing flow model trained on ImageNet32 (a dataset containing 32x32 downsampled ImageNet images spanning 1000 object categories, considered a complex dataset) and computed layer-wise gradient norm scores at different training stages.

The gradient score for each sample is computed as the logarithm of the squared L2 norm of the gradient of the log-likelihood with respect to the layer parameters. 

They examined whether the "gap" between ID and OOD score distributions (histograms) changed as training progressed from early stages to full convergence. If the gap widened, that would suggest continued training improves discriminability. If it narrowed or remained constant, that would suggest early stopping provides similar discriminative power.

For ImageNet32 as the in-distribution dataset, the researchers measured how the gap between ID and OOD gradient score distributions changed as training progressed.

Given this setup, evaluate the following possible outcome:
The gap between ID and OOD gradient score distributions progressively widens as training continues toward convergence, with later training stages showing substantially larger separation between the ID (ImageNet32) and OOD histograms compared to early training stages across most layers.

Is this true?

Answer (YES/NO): YES